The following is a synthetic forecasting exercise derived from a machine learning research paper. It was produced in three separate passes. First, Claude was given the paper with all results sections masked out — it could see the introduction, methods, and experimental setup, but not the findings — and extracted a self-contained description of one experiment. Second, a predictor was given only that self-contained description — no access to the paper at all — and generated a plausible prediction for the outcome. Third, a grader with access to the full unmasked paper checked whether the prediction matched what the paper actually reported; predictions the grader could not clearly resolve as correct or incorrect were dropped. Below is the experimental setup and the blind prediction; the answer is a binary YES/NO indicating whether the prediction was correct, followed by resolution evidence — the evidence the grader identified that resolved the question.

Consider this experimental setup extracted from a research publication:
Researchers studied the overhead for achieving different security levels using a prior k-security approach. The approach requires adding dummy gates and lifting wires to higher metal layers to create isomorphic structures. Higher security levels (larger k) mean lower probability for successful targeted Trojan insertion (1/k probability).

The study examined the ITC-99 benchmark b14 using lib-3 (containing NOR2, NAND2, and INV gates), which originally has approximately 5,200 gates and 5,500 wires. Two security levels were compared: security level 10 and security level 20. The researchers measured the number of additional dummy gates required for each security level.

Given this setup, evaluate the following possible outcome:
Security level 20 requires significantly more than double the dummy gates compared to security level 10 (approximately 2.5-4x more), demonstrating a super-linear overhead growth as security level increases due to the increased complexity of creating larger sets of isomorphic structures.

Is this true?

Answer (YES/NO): NO